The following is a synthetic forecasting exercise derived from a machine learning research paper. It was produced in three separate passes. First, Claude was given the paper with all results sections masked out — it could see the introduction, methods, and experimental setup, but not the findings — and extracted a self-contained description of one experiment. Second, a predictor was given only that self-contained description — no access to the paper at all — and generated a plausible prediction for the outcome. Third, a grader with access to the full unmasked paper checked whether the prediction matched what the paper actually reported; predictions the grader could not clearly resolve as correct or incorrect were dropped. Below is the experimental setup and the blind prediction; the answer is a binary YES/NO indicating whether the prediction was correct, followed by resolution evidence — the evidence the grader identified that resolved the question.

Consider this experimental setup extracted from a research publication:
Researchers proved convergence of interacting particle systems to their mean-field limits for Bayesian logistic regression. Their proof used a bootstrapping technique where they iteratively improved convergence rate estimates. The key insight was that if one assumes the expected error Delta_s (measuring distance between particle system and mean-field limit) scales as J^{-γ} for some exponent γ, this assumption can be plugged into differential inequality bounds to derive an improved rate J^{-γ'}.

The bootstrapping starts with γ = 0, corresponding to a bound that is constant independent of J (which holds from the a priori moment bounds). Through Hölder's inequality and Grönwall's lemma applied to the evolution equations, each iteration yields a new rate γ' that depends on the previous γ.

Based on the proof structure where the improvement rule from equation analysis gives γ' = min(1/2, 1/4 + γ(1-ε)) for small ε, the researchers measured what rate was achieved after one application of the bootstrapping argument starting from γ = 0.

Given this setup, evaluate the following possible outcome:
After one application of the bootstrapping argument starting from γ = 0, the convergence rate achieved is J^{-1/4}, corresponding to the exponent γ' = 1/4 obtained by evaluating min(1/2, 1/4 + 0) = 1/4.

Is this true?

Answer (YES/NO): YES